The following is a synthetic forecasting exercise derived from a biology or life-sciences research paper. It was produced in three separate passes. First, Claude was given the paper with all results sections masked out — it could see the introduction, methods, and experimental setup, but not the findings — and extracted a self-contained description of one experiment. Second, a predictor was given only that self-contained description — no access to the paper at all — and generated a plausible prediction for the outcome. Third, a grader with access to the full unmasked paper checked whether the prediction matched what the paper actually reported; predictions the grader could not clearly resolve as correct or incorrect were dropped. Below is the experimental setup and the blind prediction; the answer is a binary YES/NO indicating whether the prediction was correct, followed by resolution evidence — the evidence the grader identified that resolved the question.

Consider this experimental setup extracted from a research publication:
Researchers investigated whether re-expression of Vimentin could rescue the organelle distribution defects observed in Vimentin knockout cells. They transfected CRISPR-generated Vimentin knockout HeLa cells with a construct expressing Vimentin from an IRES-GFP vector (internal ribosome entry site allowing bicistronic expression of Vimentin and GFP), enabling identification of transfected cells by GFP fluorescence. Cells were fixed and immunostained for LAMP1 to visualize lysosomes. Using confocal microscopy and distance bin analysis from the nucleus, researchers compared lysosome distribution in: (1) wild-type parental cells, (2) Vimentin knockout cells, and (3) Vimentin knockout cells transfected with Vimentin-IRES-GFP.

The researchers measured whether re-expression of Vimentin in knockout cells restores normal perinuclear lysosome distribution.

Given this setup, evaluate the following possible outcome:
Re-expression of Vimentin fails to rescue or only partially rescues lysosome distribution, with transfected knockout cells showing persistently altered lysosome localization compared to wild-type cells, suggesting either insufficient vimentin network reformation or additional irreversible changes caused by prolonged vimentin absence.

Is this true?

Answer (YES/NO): NO